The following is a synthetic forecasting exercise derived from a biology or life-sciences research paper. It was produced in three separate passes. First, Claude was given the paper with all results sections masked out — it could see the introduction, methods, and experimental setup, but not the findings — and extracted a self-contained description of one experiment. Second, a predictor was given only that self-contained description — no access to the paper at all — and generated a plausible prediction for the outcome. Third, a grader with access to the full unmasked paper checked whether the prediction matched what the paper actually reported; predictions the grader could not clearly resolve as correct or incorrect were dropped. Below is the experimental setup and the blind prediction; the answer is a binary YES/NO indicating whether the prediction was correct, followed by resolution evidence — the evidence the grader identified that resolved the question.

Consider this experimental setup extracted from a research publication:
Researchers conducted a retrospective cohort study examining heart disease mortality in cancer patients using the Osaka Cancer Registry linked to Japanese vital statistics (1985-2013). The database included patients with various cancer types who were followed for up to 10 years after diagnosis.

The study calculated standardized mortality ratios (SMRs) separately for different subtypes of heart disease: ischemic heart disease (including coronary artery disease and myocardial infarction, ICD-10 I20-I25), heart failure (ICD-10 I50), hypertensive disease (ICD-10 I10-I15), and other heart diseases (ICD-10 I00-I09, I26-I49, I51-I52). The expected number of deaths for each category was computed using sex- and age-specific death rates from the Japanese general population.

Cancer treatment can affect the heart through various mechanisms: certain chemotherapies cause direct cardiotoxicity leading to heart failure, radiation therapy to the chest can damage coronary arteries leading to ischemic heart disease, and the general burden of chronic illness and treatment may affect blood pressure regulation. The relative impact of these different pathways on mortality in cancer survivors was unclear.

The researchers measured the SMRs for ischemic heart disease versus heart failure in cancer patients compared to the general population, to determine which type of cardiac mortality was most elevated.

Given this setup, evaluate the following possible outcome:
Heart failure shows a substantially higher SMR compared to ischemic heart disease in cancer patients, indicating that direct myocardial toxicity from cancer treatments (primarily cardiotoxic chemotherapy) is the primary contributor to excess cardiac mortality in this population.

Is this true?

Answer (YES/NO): NO